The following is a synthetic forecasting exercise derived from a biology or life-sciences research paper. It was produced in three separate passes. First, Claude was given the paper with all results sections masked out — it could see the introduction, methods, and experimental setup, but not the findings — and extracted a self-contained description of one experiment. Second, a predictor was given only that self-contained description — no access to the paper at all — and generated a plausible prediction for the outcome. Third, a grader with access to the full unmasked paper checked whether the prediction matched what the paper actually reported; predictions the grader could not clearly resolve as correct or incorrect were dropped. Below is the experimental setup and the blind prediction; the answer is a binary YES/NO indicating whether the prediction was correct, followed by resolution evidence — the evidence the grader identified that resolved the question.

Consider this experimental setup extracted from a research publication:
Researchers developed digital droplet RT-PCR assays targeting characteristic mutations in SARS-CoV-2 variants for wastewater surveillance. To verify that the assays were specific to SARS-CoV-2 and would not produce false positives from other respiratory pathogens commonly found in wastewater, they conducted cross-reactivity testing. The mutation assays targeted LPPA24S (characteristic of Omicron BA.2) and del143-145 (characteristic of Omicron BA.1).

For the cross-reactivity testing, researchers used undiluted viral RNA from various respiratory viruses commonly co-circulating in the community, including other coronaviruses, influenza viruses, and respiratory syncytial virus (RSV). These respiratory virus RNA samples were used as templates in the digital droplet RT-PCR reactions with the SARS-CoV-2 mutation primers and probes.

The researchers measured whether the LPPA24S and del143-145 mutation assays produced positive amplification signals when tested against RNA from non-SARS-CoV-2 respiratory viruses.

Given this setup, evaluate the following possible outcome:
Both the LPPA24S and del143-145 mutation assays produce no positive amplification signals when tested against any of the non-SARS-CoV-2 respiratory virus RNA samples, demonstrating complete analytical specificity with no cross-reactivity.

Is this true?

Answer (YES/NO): YES